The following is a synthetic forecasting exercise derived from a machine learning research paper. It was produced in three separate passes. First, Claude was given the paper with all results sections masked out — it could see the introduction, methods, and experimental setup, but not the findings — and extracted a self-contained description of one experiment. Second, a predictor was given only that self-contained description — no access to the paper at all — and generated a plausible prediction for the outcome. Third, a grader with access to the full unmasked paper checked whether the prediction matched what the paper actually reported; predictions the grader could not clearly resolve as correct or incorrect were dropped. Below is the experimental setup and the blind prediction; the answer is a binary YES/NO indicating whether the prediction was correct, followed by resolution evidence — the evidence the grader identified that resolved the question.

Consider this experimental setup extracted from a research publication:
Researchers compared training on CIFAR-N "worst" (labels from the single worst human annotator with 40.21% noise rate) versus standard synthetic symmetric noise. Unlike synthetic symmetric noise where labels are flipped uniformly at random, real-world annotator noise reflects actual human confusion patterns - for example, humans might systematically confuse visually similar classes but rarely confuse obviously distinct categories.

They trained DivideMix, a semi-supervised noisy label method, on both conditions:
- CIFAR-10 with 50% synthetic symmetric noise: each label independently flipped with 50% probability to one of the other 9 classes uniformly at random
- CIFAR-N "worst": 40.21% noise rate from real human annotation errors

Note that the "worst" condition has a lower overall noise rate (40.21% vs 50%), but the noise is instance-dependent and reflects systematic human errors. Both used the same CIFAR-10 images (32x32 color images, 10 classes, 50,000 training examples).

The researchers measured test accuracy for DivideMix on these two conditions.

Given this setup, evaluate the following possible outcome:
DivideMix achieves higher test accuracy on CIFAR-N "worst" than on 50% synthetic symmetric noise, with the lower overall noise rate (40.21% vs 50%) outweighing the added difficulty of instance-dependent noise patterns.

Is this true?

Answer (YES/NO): NO